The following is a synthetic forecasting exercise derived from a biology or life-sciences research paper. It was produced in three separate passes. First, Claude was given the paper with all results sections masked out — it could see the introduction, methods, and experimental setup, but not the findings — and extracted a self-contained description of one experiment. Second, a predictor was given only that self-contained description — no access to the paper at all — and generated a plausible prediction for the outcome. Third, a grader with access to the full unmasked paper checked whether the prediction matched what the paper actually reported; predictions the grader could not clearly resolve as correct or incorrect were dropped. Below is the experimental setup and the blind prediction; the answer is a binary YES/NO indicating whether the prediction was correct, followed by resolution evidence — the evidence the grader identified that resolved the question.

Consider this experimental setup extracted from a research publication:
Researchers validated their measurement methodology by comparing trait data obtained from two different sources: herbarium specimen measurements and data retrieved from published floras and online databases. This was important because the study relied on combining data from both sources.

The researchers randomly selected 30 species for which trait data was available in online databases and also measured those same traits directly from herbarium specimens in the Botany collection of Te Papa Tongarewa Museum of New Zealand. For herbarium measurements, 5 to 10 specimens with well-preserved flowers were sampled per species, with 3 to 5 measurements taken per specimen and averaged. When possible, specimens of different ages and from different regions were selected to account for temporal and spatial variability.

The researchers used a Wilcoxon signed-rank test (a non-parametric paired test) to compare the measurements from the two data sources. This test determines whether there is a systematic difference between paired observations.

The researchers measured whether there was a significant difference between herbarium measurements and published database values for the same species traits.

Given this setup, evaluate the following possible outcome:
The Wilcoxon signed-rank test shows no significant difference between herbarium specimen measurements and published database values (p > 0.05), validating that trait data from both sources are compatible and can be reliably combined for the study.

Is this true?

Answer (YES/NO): YES